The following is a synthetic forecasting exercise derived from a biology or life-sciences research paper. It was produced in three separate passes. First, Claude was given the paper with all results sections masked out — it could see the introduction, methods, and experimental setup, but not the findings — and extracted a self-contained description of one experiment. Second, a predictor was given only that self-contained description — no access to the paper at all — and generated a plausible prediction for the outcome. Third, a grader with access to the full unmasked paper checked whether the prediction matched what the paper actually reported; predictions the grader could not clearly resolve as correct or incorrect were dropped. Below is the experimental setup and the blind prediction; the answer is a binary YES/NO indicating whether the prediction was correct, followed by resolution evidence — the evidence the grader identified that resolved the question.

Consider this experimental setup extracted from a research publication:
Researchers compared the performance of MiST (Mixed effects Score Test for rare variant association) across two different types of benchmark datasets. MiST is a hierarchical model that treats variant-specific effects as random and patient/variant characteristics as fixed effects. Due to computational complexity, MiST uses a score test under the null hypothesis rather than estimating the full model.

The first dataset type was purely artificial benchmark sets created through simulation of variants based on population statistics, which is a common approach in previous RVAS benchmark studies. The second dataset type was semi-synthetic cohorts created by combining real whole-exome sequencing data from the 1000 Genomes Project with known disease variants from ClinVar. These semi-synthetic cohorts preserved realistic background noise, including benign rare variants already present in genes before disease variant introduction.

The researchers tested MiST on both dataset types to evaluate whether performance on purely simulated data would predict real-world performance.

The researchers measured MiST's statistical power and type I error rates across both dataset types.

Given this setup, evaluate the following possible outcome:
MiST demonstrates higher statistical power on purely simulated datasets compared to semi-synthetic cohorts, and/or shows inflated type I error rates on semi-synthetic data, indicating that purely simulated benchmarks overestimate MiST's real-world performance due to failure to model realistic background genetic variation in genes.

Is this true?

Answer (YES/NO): YES